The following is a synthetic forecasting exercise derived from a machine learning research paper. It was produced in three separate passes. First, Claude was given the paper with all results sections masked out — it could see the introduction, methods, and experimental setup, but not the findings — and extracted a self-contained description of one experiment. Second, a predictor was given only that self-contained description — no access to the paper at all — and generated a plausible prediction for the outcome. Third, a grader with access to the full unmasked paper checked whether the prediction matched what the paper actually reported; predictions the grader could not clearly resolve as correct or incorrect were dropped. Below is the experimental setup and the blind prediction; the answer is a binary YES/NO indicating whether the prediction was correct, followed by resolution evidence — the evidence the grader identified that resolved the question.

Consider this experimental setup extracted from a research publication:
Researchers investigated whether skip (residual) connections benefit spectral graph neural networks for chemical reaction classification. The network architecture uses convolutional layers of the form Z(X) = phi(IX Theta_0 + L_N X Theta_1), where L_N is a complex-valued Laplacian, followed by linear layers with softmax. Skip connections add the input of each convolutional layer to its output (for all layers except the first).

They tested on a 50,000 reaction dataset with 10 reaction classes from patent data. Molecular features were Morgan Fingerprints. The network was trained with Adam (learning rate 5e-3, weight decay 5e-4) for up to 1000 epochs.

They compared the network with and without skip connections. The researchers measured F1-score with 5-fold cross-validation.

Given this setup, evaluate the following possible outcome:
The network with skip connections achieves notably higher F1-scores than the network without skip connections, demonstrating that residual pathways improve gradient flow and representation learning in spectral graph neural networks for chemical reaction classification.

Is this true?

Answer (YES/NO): NO